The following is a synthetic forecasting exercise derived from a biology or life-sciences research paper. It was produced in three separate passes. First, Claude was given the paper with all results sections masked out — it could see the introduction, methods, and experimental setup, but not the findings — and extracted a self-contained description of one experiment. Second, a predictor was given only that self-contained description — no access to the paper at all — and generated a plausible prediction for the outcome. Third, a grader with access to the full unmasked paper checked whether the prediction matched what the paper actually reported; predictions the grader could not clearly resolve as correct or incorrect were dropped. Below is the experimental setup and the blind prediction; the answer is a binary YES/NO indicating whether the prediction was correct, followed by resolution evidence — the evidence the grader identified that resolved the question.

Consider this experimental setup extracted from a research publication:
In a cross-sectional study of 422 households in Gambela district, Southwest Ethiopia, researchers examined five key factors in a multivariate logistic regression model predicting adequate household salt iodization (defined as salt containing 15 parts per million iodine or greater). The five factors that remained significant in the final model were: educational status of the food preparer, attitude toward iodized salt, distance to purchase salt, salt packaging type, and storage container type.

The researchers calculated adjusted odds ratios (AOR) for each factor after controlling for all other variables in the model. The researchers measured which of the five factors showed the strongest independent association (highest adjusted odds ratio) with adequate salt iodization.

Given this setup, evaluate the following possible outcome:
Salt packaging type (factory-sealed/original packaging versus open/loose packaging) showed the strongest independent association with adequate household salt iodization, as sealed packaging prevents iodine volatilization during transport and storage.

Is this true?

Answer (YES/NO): NO